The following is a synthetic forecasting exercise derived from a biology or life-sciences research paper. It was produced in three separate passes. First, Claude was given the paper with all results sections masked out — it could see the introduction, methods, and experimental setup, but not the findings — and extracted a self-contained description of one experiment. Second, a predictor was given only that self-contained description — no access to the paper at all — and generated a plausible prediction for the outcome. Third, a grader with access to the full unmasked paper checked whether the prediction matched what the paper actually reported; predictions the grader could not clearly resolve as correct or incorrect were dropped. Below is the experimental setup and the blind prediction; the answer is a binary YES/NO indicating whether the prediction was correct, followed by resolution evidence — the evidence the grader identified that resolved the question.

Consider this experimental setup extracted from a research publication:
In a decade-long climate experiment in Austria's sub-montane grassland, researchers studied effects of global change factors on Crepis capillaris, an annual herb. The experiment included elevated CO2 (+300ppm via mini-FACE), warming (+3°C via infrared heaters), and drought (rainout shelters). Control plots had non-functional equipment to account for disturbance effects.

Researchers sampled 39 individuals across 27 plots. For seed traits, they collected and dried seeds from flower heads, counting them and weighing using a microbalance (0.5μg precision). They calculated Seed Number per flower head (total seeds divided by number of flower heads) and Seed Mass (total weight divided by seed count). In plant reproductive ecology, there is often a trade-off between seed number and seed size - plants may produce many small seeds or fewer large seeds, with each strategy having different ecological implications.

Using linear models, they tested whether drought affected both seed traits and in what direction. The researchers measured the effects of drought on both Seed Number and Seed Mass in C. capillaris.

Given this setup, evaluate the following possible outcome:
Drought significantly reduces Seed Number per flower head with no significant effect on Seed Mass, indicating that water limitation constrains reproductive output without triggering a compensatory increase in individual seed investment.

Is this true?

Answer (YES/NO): YES